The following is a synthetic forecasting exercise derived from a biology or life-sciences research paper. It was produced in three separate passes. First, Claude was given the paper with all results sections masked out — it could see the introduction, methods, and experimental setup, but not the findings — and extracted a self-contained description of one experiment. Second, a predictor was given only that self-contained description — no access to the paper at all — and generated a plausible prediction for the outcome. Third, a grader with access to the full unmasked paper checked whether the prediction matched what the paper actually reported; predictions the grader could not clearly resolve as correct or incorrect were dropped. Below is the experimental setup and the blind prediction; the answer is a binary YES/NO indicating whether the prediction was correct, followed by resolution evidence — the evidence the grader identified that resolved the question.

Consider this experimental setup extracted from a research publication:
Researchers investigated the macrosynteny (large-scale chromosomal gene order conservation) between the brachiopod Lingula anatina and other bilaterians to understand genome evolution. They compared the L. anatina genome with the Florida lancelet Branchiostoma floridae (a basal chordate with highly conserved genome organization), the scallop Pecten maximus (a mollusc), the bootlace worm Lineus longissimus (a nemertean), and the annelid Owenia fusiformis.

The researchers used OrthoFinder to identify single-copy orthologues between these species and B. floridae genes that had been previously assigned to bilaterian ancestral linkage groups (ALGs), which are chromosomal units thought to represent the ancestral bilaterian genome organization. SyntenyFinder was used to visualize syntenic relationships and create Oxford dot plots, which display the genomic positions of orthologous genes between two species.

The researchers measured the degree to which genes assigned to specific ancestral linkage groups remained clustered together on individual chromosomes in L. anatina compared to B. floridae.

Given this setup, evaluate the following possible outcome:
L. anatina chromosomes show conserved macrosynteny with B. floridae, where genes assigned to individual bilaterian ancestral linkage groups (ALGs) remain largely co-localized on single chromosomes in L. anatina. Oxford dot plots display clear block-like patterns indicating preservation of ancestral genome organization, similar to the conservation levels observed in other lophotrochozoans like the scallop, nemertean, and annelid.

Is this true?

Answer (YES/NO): NO